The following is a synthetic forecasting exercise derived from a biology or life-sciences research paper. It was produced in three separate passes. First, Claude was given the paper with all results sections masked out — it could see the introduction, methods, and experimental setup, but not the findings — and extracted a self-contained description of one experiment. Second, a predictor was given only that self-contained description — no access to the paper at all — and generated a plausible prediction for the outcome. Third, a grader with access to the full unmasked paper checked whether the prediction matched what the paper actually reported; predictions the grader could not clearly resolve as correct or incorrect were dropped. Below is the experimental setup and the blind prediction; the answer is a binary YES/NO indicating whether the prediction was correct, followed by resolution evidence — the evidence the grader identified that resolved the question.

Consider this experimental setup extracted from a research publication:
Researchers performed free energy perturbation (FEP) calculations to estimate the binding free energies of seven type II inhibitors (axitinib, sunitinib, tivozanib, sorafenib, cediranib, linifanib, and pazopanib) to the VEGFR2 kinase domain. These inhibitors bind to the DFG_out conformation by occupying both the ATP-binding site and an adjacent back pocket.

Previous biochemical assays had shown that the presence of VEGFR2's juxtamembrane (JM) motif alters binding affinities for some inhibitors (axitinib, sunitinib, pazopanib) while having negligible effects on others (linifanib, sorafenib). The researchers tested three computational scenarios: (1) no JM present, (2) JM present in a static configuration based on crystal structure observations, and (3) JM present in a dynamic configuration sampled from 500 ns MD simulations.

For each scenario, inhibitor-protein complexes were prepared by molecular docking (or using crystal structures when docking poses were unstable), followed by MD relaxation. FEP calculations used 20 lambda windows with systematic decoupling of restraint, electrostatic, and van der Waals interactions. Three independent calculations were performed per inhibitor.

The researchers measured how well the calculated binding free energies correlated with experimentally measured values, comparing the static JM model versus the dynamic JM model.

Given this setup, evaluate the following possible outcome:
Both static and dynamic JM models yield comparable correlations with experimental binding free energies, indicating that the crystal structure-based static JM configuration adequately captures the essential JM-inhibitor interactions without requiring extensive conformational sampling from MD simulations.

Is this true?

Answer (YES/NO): NO